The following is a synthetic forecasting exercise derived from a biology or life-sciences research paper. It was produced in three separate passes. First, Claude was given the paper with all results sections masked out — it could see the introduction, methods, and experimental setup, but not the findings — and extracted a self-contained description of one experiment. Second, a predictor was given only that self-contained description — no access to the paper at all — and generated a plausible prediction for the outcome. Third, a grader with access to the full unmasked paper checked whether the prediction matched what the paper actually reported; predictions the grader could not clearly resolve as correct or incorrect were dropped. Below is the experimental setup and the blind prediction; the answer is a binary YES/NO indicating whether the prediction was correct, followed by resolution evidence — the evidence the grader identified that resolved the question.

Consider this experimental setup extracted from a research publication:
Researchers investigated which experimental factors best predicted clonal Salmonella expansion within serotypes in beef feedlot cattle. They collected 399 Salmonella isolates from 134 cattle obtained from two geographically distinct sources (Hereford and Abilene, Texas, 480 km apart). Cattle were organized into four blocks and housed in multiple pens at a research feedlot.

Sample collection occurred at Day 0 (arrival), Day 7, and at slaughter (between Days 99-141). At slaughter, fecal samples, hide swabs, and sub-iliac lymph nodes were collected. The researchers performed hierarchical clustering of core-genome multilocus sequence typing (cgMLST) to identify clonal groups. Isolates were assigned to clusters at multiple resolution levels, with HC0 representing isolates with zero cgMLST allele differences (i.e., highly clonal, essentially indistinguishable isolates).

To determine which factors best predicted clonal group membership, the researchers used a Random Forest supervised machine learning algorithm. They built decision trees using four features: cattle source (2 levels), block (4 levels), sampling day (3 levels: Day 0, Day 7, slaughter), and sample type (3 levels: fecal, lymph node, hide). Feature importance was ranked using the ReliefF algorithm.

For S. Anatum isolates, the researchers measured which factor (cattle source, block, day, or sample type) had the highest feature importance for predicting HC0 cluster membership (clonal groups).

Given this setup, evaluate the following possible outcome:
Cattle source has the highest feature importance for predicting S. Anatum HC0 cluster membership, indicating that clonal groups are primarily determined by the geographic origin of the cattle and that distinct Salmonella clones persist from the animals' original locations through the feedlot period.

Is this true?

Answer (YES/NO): NO